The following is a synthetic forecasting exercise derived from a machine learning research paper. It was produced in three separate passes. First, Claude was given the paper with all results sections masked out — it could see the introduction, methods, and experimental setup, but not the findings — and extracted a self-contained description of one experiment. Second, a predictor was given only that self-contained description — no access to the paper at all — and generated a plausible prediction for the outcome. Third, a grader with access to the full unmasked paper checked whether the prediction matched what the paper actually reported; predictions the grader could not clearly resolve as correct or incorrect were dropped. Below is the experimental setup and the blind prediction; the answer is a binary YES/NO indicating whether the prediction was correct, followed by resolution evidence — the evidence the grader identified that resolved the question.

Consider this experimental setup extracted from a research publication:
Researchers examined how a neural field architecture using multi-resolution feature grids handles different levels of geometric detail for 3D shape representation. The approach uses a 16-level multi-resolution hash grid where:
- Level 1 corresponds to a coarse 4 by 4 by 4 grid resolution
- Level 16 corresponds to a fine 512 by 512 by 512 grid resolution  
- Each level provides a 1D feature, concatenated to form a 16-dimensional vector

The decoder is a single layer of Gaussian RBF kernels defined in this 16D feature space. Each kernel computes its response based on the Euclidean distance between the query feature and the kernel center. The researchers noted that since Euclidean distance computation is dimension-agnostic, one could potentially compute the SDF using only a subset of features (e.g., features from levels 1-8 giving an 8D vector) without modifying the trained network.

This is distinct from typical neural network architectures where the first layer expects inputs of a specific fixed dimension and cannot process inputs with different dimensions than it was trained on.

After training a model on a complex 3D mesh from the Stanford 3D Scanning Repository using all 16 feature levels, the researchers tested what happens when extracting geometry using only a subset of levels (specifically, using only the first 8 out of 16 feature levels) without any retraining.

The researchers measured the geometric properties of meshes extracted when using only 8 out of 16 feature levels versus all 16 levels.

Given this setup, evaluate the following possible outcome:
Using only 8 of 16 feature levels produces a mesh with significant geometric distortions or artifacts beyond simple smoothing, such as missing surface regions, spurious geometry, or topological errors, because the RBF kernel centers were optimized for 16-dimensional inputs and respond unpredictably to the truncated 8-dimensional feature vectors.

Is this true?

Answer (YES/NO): NO